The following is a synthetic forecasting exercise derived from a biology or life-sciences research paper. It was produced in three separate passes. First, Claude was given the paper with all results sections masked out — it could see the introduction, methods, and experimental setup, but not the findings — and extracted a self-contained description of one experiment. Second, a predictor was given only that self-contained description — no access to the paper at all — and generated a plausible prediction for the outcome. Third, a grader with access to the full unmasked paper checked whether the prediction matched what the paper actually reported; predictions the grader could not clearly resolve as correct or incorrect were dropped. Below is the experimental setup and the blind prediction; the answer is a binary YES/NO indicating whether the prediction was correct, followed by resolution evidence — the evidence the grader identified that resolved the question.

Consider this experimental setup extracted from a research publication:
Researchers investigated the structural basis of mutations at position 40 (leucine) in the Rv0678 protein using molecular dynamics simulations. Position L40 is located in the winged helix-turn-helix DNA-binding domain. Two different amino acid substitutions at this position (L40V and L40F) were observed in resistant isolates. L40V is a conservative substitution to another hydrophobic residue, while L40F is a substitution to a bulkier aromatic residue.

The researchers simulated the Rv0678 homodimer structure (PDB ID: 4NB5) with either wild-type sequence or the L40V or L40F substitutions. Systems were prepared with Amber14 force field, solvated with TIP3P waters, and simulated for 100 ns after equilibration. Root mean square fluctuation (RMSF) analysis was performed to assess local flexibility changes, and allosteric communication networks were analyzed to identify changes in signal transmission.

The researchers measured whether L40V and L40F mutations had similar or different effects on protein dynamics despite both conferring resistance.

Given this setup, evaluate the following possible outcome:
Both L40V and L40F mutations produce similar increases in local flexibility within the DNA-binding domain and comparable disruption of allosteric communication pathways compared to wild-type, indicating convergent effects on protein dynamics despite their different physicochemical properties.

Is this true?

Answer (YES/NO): NO